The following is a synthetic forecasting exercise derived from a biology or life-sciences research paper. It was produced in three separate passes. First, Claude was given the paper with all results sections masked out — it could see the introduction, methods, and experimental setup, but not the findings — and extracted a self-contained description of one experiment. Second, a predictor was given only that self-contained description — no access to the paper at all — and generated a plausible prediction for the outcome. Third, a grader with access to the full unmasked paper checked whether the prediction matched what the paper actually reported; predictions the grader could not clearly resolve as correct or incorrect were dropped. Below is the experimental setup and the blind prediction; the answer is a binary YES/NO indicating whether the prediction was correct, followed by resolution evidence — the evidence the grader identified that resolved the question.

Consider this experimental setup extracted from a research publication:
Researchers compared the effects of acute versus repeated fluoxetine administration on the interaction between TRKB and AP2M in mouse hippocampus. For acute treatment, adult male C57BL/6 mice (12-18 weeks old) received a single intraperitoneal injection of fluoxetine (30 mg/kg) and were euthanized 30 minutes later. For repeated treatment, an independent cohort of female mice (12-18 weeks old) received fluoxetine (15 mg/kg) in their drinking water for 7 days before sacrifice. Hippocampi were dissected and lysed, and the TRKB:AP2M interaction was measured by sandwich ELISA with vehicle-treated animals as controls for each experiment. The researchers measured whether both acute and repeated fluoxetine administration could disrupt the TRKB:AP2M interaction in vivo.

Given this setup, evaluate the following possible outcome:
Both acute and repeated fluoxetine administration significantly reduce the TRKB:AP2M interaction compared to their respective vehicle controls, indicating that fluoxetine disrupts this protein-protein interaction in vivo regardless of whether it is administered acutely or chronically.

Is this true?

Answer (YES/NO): YES